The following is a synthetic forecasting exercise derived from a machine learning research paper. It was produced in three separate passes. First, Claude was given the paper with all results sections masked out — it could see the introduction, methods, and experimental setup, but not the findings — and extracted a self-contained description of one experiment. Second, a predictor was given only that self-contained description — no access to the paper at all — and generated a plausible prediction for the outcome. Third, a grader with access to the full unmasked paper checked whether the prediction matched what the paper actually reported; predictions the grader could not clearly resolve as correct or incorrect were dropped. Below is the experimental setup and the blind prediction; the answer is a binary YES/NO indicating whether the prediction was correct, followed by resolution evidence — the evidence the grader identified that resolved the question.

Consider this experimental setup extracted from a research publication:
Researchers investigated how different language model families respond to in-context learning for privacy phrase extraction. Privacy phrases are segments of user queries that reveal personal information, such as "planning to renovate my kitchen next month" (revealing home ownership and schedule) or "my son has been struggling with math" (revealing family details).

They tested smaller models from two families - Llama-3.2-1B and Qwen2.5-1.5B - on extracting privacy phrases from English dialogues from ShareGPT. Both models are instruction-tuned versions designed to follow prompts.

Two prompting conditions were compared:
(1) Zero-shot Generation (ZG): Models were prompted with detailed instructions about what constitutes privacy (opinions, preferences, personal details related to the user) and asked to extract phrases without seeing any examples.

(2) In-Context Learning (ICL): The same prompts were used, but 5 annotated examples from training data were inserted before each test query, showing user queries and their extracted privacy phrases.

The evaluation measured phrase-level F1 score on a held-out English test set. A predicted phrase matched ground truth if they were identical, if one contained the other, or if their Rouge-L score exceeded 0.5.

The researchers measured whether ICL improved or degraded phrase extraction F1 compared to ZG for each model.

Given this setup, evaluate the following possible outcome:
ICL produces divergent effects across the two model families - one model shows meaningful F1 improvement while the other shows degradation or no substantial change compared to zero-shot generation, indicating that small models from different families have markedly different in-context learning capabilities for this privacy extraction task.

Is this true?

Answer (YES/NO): YES